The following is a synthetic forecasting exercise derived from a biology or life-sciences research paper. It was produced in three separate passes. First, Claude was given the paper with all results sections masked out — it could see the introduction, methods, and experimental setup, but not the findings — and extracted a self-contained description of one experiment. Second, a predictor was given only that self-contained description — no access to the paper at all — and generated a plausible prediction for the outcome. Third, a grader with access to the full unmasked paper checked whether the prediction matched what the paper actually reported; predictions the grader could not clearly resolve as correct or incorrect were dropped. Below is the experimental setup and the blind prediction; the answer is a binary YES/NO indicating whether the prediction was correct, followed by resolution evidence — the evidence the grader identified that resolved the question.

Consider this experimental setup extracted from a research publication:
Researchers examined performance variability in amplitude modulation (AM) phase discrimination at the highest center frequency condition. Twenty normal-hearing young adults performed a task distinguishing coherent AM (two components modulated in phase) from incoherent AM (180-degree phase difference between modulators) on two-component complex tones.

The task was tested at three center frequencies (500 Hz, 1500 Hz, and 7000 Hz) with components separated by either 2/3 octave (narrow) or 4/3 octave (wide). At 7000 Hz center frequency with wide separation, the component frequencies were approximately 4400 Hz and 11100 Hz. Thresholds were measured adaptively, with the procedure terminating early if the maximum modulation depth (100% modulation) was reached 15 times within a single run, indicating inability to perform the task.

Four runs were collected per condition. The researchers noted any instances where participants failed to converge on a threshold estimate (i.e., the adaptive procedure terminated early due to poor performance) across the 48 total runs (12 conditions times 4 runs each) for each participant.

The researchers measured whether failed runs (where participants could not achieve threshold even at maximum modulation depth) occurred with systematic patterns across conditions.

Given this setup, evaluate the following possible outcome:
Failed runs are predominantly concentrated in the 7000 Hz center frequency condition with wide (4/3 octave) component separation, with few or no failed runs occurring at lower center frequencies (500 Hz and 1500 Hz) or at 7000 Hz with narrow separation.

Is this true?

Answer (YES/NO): YES